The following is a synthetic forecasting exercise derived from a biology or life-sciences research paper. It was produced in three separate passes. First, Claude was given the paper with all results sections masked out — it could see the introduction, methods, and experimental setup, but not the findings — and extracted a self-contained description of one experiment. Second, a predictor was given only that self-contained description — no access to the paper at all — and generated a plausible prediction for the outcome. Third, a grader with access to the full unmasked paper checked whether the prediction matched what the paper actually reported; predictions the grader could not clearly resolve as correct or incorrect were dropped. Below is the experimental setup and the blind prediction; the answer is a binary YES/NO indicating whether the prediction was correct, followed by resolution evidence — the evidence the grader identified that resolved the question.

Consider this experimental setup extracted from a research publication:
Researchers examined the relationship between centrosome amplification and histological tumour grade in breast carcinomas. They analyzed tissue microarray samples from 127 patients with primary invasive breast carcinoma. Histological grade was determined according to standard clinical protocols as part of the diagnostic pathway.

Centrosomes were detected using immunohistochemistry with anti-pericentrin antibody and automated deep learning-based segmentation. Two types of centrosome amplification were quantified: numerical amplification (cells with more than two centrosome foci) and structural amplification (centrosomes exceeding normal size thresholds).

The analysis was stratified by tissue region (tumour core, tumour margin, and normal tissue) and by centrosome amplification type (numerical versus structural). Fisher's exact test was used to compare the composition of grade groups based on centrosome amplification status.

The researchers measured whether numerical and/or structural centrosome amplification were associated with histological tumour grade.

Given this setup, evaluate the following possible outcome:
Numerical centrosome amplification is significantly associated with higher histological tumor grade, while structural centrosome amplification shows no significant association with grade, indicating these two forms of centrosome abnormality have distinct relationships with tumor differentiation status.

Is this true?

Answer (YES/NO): NO